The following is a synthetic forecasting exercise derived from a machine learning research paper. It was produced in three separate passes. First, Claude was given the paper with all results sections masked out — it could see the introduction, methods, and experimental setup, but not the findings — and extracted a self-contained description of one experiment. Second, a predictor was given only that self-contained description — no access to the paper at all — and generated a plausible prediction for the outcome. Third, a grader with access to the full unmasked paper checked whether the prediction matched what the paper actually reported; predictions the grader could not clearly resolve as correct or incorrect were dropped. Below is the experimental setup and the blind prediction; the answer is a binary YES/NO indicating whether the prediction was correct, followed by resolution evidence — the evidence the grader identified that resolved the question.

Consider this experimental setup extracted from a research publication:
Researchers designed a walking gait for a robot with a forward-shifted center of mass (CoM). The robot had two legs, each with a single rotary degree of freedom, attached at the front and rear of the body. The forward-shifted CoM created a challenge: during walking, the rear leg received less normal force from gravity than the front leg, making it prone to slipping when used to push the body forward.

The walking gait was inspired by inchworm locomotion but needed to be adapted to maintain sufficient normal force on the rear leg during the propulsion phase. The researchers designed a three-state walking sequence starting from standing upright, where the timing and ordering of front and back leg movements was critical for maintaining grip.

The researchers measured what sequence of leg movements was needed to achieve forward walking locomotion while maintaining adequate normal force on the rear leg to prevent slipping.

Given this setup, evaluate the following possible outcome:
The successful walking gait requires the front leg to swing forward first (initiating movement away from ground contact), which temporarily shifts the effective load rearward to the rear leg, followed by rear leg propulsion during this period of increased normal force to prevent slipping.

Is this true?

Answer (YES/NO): NO